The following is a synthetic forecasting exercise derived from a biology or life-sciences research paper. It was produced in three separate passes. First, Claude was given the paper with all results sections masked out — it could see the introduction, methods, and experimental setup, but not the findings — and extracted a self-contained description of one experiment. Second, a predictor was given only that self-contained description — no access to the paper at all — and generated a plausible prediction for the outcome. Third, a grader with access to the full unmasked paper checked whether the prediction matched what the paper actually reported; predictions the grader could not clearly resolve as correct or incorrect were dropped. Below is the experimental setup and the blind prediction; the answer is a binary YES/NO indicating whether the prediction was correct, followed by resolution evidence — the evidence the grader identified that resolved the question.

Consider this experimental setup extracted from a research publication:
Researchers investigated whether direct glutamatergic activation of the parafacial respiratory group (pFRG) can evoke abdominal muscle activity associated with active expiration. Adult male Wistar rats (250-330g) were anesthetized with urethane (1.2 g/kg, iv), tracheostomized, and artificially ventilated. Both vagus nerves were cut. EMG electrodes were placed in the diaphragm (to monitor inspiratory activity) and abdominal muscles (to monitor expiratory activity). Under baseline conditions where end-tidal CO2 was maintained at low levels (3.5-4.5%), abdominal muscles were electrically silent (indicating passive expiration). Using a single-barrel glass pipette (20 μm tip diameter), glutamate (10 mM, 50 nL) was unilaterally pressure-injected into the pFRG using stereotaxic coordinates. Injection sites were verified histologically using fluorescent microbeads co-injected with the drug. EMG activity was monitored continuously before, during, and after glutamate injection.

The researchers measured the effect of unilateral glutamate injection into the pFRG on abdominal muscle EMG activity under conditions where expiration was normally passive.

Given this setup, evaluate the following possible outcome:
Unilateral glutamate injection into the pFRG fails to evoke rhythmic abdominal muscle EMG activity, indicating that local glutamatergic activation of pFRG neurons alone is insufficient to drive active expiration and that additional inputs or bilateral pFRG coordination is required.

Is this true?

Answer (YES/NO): NO